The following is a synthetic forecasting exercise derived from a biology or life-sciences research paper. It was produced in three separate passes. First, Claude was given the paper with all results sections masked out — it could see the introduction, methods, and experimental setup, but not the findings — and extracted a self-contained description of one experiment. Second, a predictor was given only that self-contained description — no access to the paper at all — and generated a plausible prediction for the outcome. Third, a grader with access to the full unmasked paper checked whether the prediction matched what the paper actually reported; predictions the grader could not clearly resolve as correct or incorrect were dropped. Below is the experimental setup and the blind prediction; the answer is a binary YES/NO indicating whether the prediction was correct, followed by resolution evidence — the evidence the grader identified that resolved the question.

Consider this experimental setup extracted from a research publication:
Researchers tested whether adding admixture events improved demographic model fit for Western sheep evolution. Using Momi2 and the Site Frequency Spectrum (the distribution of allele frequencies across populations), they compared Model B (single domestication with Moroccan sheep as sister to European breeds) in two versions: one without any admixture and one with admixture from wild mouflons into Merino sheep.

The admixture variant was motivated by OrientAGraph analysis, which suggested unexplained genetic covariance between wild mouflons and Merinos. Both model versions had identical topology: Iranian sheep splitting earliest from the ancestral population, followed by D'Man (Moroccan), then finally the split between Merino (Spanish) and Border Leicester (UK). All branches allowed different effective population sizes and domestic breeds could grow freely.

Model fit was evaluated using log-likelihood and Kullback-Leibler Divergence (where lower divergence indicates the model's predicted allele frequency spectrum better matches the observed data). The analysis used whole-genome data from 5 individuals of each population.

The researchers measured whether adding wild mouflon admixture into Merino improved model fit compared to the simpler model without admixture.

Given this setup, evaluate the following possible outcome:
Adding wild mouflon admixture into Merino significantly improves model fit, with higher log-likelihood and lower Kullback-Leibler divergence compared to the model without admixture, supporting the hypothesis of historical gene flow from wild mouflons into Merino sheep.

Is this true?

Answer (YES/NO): NO